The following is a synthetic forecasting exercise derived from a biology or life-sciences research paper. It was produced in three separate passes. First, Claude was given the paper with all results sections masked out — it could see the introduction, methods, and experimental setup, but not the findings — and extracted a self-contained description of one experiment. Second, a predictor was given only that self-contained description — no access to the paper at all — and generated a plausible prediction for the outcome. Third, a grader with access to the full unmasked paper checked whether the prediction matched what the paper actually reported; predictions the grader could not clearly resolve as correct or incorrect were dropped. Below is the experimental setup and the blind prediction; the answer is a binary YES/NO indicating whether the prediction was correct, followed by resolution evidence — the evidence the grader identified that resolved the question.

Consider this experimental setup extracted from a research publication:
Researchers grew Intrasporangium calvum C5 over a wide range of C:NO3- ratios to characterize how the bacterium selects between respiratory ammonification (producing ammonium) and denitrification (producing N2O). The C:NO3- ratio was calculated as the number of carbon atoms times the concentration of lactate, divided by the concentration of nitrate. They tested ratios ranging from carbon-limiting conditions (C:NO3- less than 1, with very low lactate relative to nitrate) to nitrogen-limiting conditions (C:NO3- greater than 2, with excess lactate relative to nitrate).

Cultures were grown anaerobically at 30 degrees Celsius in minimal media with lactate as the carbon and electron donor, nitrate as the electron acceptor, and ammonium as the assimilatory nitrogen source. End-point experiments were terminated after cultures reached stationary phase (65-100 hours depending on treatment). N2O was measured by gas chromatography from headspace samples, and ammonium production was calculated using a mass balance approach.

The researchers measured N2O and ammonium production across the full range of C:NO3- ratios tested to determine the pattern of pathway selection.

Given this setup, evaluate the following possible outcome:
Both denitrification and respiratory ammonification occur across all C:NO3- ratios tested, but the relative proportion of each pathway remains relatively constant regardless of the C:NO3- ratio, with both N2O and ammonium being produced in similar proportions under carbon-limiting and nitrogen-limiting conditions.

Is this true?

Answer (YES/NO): NO